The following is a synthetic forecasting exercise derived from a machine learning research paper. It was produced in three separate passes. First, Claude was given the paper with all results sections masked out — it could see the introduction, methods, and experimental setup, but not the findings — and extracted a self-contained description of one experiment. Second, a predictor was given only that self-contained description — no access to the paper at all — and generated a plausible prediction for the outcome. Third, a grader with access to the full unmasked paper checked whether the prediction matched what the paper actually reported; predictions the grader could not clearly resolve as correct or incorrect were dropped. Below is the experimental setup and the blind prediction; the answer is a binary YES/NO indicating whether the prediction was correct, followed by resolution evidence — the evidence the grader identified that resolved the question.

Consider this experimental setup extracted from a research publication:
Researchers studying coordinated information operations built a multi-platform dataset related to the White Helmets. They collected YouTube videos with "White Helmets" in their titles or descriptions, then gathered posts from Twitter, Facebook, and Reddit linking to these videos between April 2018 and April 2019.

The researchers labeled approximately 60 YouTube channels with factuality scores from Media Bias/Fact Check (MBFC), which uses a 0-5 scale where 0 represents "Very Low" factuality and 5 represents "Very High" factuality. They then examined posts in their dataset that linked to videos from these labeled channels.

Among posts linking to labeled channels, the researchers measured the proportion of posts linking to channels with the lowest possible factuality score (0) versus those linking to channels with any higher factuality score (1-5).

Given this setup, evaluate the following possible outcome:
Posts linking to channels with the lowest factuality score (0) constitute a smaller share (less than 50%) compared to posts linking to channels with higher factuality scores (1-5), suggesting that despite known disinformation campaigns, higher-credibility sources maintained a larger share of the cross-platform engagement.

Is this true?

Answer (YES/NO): NO